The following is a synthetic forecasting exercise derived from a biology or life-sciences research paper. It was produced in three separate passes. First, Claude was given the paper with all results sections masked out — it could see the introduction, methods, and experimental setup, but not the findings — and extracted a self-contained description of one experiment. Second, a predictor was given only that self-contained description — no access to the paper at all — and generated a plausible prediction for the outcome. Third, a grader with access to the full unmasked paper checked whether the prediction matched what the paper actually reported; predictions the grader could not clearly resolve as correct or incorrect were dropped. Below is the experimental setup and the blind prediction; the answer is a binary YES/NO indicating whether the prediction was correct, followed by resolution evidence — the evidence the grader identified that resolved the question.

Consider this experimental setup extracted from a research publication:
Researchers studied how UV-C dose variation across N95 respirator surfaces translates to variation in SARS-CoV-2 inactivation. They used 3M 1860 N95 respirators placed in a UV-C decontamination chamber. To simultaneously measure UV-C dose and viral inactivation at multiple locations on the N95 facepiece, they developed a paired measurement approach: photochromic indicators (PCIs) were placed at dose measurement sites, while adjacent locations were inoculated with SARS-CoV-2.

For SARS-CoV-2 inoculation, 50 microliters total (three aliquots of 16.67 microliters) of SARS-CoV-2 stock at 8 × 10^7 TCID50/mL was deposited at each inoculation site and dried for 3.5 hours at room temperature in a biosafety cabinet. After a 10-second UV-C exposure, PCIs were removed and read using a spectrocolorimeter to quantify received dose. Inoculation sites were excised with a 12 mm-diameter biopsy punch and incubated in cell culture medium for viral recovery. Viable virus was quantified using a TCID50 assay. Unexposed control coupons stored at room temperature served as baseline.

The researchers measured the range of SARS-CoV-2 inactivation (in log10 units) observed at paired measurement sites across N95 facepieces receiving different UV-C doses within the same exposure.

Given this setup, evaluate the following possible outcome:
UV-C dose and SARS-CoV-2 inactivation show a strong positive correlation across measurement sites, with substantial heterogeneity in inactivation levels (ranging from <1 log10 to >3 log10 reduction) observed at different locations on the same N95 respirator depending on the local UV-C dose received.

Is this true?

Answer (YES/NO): NO